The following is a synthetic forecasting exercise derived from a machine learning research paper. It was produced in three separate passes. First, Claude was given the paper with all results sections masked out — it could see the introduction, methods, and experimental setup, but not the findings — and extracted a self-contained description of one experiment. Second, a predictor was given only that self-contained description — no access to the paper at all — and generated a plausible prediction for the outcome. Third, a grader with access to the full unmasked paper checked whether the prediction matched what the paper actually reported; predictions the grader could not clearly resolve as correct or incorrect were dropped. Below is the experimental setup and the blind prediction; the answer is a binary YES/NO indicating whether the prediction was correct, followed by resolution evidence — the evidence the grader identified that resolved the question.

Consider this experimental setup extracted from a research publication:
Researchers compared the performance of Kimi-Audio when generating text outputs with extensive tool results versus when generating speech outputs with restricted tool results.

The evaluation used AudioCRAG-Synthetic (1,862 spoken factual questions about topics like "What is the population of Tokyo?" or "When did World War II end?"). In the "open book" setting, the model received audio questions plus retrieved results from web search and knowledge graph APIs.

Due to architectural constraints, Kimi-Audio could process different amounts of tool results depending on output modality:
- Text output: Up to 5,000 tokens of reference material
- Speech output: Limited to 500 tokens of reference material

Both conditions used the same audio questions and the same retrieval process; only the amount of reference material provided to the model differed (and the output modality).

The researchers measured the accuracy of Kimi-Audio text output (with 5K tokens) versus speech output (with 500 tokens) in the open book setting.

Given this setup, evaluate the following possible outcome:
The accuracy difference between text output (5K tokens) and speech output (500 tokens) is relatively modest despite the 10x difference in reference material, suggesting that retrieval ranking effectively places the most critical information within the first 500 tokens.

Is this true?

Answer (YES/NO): NO